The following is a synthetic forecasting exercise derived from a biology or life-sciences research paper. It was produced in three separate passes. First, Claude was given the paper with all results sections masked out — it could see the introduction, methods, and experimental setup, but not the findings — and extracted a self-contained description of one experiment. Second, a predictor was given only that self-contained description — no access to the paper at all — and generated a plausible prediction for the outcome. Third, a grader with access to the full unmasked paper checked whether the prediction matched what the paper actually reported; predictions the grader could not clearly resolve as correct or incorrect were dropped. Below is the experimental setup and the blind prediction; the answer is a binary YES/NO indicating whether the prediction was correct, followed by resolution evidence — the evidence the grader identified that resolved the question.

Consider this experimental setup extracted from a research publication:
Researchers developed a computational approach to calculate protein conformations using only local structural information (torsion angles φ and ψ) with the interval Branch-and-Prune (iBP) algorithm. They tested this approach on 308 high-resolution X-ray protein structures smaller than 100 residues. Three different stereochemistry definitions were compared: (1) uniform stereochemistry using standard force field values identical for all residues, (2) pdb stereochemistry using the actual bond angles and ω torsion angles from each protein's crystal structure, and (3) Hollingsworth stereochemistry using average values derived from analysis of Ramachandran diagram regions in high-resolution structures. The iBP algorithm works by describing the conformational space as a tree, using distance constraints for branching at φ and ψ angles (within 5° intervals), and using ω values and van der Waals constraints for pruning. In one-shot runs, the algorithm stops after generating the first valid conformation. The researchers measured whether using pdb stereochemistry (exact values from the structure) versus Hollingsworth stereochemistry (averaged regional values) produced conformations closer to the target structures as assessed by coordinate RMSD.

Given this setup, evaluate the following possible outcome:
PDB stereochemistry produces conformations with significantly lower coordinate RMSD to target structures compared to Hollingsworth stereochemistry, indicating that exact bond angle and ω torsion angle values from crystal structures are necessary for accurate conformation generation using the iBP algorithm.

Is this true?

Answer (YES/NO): YES